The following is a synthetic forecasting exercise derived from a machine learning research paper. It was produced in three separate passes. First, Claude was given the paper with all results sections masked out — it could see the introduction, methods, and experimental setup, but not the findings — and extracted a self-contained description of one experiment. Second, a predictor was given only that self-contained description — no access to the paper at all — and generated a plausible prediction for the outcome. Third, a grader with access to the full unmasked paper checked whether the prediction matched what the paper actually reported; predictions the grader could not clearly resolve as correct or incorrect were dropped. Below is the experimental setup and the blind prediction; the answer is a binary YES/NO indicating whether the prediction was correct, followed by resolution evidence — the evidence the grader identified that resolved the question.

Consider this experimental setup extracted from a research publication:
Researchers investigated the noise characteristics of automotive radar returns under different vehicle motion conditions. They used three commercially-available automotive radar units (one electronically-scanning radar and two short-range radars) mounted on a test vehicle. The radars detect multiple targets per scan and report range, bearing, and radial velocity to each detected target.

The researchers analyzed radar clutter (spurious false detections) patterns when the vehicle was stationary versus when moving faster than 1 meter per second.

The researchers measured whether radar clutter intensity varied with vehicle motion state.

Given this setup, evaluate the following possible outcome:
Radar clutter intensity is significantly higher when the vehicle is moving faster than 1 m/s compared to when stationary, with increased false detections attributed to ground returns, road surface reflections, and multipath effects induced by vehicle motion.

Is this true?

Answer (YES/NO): NO